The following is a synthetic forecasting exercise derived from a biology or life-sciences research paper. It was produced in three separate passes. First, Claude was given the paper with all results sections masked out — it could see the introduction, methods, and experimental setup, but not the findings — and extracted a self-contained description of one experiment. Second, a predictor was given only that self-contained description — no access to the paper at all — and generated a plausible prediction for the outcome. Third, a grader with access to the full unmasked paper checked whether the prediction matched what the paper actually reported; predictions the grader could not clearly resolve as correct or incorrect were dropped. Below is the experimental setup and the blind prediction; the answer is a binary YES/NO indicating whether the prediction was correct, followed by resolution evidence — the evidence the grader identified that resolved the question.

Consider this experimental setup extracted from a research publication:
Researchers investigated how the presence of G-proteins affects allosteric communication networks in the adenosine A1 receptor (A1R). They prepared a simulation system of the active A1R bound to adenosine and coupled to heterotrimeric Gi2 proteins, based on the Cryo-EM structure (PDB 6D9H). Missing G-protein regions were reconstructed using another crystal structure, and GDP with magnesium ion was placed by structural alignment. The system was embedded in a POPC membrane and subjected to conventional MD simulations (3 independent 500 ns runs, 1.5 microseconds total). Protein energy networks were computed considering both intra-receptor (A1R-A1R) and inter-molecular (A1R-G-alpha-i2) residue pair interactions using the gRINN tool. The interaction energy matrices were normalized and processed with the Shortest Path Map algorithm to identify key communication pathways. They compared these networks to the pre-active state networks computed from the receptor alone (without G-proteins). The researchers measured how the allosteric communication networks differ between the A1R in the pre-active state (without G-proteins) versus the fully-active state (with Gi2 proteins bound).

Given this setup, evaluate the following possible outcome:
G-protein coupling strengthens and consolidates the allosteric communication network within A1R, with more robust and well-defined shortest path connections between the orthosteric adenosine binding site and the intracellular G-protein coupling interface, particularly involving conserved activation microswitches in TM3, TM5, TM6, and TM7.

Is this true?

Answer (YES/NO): NO